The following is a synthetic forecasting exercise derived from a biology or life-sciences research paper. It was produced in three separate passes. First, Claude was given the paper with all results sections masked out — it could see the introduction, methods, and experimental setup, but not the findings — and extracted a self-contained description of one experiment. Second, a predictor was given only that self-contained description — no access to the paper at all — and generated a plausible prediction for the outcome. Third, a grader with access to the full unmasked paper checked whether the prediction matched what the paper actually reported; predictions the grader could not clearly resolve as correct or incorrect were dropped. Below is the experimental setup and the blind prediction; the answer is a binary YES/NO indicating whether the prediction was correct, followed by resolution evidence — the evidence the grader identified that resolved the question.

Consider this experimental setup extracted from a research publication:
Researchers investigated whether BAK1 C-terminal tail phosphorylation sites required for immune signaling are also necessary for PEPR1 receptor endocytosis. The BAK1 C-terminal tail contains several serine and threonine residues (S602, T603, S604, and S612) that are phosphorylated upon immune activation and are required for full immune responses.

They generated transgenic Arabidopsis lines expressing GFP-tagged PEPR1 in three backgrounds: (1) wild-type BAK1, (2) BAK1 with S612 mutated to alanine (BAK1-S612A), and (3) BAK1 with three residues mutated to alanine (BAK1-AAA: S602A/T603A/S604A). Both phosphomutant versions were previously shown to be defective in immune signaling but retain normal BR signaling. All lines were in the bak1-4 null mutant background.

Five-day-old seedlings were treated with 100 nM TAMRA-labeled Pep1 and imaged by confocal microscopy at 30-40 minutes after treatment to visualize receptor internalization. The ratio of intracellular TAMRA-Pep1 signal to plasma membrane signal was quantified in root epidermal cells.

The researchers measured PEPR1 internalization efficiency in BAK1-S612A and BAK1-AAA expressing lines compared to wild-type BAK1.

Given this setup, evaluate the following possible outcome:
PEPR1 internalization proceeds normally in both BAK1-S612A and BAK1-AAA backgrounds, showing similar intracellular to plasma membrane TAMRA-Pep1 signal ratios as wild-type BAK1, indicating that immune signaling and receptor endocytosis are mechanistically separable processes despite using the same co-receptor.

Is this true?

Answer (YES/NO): NO